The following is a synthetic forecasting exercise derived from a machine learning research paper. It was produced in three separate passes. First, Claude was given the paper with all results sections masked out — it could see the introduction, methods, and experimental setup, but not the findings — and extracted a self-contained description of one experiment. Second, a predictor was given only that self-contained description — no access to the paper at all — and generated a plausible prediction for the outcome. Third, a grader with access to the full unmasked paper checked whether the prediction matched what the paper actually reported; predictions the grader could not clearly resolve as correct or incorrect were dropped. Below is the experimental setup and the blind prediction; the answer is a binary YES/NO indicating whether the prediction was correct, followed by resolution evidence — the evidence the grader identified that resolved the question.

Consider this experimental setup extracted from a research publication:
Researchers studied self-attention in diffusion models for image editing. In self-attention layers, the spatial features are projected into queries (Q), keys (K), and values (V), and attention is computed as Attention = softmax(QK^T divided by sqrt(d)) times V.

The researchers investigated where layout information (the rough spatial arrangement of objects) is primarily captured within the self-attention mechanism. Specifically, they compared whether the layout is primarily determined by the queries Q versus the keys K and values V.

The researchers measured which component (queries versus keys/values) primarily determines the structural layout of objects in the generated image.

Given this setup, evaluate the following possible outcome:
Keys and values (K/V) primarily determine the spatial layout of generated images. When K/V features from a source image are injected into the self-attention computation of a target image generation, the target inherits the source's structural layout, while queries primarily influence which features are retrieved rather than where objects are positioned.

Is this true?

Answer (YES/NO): NO